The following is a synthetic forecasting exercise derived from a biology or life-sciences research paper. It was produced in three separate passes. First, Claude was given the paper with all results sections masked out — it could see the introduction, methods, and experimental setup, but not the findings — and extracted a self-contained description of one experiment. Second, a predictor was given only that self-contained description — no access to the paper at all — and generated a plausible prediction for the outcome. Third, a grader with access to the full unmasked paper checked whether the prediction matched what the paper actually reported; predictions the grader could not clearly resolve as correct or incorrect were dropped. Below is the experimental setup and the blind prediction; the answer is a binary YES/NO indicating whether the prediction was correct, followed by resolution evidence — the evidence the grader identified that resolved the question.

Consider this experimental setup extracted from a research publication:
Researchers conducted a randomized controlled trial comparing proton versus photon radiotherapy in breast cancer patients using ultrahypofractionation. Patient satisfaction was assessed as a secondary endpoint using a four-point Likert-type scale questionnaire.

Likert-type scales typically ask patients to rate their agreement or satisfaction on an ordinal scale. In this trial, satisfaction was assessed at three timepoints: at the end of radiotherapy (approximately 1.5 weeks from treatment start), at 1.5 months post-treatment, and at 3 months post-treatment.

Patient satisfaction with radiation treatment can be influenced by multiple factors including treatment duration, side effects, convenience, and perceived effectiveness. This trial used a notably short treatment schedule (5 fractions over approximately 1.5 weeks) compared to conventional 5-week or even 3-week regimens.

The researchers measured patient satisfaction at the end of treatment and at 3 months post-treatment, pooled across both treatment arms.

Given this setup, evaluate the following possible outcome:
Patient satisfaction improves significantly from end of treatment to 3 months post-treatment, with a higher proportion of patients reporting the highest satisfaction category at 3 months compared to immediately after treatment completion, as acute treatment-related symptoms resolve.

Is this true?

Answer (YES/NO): NO